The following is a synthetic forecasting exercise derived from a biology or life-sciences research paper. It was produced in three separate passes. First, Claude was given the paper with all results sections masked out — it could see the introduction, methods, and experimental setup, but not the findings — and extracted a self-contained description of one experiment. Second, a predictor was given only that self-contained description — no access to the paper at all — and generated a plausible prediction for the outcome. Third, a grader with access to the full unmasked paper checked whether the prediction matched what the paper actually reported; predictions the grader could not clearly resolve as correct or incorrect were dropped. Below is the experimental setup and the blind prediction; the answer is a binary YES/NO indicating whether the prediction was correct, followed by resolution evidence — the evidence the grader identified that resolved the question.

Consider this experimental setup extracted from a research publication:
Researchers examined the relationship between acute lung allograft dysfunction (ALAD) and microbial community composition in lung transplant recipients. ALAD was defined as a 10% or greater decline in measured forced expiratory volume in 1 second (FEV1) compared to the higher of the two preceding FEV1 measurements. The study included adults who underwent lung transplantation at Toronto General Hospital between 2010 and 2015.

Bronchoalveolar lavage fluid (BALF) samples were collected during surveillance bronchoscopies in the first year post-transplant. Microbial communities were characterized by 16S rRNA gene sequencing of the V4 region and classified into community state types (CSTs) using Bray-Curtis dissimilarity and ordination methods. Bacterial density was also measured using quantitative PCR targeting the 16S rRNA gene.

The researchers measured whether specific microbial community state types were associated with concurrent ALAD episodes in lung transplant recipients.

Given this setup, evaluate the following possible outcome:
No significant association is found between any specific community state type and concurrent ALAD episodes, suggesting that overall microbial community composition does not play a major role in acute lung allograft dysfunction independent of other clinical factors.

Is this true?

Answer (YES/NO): NO